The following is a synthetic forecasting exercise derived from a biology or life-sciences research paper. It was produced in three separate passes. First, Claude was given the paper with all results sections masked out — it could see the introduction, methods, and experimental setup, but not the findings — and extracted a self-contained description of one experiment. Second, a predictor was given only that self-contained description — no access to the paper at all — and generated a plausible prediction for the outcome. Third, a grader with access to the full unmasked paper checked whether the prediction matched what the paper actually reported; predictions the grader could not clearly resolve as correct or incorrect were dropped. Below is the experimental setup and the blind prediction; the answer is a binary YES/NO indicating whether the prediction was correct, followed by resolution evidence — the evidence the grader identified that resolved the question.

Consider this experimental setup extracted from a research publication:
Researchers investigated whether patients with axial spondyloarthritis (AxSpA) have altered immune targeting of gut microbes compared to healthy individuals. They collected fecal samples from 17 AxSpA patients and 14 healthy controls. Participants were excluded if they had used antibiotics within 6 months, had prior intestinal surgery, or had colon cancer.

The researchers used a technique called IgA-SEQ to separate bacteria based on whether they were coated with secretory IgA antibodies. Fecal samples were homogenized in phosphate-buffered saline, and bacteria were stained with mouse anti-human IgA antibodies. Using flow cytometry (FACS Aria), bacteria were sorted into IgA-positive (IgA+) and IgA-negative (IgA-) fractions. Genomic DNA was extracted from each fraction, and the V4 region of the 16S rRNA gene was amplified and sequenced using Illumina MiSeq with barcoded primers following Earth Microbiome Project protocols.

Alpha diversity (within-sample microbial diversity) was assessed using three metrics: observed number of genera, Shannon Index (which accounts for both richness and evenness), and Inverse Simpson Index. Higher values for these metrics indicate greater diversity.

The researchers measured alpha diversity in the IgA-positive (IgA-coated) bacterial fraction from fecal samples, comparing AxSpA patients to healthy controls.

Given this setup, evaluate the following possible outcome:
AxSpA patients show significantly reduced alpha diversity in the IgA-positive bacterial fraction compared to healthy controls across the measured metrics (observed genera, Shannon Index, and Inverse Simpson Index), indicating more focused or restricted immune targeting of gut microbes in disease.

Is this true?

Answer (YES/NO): NO